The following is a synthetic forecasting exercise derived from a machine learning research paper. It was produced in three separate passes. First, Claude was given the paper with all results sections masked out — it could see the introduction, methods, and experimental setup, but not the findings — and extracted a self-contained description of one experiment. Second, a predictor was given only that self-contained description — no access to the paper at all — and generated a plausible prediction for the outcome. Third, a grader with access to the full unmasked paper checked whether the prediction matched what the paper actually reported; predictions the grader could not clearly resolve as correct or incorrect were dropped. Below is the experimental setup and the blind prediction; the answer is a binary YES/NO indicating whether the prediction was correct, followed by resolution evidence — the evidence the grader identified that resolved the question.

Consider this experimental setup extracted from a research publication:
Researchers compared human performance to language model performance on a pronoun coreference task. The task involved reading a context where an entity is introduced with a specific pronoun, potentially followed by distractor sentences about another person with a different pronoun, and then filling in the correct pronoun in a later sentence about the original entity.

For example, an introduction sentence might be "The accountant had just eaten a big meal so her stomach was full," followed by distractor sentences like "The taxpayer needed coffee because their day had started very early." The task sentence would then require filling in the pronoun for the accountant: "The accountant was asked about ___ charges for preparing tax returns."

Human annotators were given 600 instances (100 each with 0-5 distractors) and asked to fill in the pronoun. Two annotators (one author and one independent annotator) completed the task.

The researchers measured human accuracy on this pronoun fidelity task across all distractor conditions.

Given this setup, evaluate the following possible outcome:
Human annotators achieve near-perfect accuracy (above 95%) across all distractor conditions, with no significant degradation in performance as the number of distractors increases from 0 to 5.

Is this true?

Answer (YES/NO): YES